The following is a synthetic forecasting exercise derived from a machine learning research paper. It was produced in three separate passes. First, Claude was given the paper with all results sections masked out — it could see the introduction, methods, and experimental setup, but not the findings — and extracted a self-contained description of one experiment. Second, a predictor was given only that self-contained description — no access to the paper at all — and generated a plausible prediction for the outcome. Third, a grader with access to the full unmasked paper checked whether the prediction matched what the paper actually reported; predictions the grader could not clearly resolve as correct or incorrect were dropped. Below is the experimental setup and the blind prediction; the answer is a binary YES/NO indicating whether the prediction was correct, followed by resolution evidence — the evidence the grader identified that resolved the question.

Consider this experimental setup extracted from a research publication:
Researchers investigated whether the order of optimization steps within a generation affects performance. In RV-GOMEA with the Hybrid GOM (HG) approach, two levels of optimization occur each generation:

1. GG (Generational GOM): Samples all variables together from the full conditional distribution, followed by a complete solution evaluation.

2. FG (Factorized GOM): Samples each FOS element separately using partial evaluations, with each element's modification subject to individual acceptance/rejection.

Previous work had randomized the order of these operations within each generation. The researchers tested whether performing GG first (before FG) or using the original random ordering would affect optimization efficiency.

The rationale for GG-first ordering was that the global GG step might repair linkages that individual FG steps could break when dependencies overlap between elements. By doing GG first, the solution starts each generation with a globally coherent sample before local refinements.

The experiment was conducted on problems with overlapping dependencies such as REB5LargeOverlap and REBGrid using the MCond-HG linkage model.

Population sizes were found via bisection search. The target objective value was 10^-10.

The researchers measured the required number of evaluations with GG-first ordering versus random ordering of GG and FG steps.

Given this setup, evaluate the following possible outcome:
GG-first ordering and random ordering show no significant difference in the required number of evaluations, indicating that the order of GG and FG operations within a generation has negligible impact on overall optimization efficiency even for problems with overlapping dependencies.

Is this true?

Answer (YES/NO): NO